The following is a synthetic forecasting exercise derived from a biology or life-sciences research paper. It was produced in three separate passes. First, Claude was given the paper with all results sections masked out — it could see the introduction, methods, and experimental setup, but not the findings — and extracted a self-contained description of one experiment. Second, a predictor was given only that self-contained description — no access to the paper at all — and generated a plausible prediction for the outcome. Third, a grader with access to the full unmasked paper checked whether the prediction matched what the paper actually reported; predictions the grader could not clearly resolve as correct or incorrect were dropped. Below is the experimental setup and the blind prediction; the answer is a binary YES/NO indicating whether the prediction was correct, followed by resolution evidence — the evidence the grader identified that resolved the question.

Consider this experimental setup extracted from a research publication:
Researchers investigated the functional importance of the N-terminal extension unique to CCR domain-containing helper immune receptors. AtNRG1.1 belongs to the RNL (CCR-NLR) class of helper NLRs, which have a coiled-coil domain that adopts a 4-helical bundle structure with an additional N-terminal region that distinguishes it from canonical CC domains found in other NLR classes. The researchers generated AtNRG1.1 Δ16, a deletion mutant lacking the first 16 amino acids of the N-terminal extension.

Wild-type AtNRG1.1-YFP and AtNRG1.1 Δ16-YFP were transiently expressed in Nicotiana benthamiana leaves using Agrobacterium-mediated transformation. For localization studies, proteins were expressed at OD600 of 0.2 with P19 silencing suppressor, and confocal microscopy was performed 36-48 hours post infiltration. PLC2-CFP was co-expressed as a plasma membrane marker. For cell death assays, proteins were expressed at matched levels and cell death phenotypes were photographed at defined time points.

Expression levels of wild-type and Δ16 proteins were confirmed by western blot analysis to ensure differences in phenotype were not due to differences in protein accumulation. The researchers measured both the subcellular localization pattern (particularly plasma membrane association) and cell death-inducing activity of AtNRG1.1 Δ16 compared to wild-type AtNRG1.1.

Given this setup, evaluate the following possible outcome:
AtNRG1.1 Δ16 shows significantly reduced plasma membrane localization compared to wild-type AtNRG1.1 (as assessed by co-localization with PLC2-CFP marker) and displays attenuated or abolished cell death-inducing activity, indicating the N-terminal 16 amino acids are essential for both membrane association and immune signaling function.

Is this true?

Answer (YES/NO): NO